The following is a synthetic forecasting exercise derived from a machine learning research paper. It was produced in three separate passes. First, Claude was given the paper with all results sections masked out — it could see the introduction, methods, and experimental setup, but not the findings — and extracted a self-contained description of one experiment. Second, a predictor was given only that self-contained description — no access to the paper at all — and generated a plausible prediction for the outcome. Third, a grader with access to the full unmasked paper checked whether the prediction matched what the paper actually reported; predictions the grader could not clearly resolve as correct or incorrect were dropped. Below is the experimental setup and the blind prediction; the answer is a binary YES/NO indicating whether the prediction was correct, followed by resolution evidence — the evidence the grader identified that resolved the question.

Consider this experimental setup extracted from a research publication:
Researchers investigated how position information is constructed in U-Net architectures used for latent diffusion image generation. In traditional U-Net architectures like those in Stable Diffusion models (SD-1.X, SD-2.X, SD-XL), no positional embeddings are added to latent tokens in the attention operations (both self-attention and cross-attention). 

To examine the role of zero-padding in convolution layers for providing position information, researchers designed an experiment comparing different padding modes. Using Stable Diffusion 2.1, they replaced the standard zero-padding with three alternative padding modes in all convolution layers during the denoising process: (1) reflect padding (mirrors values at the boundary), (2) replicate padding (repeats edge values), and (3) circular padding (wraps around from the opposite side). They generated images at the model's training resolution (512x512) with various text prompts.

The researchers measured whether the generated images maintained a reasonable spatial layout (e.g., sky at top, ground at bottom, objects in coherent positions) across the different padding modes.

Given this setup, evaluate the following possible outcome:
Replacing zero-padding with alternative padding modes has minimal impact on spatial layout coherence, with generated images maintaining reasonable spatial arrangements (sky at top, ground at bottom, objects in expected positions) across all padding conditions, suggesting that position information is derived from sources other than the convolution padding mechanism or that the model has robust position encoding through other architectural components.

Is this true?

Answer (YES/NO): NO